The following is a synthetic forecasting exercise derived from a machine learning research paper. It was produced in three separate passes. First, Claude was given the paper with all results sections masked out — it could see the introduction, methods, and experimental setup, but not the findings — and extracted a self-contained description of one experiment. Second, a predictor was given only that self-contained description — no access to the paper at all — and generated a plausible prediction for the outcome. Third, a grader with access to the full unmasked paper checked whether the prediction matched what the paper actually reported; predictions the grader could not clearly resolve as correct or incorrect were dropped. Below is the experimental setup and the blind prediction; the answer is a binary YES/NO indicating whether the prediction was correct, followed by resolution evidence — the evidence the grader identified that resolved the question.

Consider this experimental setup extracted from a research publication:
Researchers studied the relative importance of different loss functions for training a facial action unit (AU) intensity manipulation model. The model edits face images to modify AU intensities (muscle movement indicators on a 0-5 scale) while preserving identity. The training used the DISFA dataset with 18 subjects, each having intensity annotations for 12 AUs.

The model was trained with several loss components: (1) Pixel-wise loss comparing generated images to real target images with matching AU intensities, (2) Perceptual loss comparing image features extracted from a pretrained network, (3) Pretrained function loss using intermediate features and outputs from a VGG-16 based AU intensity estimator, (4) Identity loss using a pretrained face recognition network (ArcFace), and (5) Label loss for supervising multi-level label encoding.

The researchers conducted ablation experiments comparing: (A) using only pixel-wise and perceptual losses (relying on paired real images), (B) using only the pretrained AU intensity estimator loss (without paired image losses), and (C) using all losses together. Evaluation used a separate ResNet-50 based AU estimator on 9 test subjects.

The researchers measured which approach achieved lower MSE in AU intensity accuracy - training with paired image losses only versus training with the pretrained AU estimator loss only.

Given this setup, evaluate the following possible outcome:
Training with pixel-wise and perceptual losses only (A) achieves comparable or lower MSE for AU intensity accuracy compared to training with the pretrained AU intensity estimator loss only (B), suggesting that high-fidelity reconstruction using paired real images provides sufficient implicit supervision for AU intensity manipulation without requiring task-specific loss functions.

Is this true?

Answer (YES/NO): NO